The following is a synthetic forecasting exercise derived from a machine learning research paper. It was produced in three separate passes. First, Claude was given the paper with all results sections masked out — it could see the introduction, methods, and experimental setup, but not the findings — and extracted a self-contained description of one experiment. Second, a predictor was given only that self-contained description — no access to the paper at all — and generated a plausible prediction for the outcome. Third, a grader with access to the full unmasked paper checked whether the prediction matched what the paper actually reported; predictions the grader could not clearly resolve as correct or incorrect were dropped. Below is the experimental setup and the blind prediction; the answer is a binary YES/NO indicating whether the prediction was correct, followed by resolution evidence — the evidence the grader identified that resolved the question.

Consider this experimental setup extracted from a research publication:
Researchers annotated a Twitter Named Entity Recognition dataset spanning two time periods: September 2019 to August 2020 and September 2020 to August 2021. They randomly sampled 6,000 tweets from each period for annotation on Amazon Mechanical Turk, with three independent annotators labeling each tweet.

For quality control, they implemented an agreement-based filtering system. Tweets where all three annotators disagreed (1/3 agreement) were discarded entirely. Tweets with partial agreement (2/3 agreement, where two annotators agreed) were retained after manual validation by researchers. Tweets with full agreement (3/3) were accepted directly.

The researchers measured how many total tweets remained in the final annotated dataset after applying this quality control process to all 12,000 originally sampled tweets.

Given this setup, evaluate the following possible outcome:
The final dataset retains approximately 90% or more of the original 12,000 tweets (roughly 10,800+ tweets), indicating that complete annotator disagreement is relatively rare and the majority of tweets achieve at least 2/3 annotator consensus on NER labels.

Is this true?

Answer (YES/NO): YES